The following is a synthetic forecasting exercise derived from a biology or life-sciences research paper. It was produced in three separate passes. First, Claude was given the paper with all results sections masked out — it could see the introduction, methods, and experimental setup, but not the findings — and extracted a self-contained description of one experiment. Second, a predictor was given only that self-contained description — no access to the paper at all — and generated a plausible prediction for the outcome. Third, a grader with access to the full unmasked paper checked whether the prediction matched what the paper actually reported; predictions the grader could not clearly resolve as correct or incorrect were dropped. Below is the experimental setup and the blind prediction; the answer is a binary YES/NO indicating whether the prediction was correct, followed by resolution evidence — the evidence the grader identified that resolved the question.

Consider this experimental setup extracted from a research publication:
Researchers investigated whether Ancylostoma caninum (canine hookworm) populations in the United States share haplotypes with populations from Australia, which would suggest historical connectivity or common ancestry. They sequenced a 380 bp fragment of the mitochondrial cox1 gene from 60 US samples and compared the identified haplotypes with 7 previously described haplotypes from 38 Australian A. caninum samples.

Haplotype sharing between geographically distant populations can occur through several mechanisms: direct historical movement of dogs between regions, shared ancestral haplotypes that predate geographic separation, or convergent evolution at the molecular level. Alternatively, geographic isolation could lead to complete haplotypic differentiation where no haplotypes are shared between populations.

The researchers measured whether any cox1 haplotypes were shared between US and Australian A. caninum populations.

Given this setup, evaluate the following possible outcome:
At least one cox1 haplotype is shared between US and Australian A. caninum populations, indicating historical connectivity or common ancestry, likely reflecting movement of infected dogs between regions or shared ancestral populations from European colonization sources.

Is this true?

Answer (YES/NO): NO